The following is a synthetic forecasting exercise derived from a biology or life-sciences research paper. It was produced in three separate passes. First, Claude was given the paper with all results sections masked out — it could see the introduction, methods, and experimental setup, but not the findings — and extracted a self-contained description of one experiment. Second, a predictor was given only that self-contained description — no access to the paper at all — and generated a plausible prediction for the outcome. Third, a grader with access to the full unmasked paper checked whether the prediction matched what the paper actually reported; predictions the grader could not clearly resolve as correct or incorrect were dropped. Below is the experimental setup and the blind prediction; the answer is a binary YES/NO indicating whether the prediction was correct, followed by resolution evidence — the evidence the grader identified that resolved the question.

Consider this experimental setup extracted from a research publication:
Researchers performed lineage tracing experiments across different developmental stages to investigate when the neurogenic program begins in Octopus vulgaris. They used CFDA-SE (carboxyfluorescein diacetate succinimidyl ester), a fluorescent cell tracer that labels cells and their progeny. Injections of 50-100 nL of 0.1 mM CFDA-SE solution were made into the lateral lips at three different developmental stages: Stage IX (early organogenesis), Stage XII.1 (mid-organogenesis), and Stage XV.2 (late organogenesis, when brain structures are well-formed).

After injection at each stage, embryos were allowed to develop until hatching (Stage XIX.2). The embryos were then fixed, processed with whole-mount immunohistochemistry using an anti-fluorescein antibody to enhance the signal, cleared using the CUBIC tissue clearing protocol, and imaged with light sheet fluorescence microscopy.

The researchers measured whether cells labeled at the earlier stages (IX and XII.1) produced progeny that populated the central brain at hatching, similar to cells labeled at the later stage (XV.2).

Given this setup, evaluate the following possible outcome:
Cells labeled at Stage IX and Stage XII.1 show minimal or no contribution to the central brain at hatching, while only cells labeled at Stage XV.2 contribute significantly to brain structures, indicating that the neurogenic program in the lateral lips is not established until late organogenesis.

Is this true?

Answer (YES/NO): NO